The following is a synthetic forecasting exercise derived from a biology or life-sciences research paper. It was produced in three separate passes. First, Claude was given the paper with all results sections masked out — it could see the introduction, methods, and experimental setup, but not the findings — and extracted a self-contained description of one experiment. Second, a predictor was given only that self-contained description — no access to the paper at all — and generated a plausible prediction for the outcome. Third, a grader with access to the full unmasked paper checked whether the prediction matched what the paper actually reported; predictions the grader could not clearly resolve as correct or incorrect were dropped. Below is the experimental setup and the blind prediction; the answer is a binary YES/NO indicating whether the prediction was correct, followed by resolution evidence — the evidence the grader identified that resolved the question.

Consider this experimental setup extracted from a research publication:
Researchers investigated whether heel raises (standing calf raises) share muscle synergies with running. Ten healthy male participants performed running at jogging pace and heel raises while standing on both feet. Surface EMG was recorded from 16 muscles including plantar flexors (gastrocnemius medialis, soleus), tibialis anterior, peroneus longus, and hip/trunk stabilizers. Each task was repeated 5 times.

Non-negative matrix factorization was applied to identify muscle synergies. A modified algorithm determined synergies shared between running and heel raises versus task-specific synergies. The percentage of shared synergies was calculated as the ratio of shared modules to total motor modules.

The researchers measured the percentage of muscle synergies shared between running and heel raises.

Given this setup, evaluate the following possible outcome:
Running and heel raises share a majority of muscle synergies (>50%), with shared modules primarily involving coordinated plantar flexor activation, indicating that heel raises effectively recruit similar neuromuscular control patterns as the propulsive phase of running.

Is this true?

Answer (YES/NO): NO